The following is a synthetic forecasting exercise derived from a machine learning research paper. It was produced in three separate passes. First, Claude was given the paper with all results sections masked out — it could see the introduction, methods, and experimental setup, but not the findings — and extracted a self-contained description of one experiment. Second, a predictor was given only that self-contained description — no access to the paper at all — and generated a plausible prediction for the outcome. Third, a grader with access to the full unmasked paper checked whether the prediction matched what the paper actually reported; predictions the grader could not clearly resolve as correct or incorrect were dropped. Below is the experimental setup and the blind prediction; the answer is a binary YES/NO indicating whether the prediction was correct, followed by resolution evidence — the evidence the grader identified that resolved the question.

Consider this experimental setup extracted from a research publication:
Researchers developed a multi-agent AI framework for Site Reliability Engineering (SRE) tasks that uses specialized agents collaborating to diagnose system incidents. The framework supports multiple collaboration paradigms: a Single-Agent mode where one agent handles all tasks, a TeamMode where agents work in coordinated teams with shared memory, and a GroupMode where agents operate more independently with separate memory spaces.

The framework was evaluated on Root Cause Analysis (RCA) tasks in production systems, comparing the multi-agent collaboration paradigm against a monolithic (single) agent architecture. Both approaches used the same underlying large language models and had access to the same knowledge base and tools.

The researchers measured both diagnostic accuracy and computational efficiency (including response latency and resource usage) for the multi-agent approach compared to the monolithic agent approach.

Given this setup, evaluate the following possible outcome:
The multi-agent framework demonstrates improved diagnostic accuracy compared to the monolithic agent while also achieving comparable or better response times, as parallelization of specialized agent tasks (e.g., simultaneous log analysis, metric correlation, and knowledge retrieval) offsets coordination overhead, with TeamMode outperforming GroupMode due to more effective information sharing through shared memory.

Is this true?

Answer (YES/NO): NO